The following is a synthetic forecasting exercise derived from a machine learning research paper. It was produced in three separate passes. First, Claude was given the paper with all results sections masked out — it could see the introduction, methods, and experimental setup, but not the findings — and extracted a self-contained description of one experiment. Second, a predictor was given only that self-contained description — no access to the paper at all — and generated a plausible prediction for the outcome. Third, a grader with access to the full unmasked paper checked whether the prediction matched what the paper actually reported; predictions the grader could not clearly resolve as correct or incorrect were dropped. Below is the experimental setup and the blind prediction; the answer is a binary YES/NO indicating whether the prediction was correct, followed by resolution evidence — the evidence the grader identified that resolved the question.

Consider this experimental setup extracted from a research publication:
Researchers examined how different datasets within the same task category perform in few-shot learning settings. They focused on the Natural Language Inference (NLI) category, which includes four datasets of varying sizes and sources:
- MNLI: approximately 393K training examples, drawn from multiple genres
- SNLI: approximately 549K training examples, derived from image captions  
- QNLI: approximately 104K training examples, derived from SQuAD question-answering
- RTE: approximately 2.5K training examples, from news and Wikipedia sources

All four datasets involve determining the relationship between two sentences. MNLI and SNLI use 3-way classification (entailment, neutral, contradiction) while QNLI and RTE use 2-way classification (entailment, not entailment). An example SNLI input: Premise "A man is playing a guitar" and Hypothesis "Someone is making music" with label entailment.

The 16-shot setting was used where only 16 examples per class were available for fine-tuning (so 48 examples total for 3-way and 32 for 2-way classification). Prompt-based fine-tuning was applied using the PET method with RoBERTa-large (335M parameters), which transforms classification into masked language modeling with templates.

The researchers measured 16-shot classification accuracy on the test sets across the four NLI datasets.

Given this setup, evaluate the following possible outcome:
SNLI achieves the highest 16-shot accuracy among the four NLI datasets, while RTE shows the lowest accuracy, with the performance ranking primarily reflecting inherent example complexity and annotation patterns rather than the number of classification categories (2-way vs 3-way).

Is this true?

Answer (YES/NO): NO